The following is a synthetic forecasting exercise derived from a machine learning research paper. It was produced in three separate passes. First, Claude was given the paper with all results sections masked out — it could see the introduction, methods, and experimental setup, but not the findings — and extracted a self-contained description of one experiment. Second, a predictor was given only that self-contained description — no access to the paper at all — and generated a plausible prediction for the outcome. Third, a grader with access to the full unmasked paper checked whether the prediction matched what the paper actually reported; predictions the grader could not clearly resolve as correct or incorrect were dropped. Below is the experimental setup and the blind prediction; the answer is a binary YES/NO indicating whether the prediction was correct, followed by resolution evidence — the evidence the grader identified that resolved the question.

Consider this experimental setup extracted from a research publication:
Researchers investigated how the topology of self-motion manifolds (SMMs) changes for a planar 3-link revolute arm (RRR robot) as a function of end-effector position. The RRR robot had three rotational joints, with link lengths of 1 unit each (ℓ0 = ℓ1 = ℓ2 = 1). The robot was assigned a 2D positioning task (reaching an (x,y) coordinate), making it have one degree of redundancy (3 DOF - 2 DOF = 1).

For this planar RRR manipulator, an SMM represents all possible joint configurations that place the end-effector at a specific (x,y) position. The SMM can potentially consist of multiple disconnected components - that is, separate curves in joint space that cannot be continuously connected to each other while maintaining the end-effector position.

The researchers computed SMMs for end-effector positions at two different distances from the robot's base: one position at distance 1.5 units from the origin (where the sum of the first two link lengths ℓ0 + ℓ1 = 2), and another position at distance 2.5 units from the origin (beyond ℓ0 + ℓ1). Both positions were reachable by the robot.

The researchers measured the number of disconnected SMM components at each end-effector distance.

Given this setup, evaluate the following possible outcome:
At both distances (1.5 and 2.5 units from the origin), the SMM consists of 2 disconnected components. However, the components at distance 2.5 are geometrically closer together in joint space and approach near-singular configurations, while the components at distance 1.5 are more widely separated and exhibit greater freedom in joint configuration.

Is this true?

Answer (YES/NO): NO